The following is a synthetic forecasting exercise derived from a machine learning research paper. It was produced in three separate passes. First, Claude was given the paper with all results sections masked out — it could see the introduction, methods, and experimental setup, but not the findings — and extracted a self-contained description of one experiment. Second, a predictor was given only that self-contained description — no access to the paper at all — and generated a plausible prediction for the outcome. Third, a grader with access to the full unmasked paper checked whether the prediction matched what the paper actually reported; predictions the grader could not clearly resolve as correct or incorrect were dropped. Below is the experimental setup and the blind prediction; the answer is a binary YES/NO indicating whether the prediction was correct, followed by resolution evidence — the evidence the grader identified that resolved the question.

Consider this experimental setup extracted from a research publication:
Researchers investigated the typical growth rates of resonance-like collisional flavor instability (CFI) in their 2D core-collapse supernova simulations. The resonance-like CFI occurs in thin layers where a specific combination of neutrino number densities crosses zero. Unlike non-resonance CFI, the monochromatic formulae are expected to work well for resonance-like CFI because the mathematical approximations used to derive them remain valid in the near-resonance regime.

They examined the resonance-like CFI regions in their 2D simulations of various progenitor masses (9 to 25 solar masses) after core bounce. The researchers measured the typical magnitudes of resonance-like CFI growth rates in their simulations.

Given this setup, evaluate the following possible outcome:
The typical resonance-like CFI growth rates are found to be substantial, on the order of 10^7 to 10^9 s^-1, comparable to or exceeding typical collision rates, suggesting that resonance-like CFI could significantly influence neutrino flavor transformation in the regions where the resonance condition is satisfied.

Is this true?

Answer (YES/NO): YES